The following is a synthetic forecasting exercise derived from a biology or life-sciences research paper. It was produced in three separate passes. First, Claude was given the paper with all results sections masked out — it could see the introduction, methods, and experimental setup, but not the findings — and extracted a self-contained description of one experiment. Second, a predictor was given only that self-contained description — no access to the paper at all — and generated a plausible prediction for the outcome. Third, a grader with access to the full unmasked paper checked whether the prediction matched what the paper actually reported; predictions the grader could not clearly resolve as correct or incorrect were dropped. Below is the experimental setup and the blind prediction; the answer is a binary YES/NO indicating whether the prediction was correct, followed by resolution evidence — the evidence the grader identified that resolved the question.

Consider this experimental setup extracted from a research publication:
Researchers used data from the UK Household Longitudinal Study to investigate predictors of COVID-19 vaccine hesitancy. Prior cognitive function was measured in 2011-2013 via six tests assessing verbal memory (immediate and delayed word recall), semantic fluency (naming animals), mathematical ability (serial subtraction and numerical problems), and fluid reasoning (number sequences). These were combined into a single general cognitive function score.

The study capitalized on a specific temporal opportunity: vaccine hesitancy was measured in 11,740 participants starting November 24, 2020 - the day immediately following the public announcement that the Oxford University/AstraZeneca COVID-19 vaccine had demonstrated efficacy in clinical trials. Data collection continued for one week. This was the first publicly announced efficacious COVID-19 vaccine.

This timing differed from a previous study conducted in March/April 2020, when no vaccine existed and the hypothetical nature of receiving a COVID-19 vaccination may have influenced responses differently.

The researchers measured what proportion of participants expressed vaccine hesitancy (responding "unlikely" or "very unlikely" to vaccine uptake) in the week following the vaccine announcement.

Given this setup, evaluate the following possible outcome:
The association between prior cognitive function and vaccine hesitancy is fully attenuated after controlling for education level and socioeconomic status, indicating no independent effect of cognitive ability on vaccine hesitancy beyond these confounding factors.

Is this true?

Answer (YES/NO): NO